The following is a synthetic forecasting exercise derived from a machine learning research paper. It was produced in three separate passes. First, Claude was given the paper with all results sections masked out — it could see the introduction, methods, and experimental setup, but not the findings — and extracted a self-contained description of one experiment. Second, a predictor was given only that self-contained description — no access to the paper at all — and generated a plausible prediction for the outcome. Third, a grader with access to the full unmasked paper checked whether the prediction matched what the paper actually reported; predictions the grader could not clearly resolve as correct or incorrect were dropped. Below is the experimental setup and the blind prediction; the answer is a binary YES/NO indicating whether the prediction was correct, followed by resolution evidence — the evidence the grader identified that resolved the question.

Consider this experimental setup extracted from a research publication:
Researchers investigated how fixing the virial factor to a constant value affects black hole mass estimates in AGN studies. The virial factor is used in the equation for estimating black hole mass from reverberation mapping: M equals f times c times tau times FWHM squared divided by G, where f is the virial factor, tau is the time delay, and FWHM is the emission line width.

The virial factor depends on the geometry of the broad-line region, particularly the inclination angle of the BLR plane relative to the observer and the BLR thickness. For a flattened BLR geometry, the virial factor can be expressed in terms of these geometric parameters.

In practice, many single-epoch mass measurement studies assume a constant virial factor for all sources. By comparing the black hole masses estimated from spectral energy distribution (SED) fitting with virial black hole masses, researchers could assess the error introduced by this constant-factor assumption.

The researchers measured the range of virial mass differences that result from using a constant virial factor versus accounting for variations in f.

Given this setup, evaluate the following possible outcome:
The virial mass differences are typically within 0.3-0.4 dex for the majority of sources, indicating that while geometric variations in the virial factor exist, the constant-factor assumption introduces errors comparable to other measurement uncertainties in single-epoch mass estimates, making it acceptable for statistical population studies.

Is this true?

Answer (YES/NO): NO